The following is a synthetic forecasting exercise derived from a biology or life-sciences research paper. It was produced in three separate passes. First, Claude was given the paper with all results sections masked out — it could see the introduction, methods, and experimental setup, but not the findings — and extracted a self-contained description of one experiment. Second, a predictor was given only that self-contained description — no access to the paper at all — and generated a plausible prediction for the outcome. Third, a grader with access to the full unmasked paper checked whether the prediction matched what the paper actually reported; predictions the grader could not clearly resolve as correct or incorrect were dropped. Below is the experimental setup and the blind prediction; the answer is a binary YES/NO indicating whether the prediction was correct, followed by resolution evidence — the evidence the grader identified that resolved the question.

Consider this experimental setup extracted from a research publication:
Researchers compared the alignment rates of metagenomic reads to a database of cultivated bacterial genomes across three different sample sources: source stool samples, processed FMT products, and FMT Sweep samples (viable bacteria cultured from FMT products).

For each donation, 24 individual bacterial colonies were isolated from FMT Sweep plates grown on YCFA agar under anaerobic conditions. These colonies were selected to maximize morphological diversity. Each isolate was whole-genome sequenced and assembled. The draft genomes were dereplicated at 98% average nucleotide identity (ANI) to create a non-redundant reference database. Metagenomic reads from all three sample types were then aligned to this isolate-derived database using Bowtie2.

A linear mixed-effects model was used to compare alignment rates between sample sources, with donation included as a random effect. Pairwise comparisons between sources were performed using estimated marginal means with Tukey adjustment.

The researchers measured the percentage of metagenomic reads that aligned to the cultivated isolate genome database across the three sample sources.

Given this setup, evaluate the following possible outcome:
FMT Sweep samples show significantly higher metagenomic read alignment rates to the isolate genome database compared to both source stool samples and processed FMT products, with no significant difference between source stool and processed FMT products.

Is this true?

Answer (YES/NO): YES